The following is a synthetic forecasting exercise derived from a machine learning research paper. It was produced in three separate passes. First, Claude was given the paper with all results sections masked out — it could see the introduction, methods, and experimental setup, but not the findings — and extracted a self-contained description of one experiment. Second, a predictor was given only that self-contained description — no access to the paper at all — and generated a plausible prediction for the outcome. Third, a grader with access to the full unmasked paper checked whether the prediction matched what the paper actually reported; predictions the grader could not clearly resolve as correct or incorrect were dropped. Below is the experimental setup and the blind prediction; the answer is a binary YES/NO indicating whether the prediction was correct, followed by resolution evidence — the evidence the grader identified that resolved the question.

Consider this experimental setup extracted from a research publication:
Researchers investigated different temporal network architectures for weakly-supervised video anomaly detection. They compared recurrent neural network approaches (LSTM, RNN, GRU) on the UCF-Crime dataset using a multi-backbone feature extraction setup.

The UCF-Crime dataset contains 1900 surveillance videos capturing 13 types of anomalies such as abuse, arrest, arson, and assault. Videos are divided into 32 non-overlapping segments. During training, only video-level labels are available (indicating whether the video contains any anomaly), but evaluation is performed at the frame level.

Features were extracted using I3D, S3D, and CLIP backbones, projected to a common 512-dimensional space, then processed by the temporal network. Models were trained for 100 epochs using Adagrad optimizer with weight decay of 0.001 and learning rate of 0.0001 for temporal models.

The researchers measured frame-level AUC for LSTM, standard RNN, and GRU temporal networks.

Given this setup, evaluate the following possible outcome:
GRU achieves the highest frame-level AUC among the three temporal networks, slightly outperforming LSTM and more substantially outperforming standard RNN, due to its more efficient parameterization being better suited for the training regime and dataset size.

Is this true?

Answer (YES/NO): NO